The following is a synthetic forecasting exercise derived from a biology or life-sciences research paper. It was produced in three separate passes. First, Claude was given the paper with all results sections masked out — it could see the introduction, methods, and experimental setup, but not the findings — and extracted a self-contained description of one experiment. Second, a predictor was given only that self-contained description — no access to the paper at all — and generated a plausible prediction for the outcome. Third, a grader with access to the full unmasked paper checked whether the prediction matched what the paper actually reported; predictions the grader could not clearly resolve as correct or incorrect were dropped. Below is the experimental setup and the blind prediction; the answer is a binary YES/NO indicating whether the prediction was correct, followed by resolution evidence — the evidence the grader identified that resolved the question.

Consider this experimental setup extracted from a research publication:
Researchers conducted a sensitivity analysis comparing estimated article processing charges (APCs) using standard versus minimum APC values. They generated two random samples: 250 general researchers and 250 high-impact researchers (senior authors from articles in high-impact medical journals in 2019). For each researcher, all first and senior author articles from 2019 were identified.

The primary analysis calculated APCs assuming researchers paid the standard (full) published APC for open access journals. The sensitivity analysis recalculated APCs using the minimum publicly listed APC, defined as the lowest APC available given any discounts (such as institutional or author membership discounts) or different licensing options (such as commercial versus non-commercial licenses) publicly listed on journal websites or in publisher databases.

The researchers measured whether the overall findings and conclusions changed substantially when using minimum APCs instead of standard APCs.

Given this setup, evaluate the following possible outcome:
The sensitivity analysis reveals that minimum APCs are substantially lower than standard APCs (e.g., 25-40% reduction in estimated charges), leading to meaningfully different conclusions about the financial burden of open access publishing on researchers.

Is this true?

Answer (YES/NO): NO